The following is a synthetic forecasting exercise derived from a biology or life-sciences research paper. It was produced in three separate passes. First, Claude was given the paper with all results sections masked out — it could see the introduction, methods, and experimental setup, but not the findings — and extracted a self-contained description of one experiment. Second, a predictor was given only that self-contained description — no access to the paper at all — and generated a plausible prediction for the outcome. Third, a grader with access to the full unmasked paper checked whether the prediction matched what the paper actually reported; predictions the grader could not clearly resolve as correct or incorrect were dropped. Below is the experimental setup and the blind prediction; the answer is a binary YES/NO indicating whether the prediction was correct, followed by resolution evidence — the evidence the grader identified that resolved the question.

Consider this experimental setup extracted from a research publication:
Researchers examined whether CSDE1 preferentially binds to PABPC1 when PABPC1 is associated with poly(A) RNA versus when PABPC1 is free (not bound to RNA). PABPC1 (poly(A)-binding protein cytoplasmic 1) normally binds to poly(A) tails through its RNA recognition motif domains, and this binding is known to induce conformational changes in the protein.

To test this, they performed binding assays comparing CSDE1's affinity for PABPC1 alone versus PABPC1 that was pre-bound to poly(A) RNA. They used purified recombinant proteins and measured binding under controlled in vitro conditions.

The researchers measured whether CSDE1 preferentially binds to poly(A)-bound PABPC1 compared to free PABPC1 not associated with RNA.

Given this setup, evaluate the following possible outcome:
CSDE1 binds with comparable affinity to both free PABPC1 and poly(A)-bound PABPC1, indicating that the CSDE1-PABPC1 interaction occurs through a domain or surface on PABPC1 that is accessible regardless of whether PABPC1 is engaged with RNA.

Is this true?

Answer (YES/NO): NO